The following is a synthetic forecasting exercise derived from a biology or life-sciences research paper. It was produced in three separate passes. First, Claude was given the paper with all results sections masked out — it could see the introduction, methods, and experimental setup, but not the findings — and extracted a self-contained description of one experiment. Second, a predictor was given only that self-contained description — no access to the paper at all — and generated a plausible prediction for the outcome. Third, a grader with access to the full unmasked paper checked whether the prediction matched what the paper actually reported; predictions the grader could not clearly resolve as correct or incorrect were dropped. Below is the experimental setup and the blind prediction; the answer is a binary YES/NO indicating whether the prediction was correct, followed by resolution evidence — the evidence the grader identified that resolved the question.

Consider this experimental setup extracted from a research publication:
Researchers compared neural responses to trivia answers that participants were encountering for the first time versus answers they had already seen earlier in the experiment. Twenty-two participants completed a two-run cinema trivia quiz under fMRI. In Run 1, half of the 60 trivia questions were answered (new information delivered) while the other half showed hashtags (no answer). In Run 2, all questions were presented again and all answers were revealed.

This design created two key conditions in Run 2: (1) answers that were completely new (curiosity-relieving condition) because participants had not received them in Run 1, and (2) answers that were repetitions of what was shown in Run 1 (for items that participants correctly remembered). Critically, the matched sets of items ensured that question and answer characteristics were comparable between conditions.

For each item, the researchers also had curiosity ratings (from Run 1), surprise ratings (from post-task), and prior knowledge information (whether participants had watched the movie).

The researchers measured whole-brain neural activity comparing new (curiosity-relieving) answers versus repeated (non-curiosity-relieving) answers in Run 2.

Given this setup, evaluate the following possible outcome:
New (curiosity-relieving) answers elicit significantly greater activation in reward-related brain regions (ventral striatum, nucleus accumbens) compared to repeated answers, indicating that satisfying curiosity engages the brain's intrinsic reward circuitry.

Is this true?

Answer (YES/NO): NO